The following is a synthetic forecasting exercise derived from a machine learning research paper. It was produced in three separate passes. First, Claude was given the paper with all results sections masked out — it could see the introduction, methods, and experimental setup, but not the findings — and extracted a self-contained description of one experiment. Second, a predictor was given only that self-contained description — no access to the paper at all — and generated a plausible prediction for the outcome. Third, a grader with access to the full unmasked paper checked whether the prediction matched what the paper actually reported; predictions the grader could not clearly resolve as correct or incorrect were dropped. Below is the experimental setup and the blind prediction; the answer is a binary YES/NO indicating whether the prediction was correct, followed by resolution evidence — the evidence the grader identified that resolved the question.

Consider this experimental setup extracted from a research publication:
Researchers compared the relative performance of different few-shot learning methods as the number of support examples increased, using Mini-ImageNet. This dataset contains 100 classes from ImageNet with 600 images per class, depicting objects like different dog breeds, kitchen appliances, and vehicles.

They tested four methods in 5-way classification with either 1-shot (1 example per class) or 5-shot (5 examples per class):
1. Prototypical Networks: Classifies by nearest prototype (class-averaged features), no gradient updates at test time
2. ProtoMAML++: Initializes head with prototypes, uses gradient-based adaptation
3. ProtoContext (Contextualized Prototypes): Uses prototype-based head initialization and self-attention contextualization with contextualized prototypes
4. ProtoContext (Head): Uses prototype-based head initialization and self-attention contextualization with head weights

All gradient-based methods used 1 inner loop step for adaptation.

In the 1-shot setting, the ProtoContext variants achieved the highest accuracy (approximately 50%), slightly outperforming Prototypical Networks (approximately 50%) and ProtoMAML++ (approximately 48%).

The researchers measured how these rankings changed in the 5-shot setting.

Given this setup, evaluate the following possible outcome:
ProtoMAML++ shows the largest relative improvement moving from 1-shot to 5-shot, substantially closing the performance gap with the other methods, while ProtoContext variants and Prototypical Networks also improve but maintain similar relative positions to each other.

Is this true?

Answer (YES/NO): NO